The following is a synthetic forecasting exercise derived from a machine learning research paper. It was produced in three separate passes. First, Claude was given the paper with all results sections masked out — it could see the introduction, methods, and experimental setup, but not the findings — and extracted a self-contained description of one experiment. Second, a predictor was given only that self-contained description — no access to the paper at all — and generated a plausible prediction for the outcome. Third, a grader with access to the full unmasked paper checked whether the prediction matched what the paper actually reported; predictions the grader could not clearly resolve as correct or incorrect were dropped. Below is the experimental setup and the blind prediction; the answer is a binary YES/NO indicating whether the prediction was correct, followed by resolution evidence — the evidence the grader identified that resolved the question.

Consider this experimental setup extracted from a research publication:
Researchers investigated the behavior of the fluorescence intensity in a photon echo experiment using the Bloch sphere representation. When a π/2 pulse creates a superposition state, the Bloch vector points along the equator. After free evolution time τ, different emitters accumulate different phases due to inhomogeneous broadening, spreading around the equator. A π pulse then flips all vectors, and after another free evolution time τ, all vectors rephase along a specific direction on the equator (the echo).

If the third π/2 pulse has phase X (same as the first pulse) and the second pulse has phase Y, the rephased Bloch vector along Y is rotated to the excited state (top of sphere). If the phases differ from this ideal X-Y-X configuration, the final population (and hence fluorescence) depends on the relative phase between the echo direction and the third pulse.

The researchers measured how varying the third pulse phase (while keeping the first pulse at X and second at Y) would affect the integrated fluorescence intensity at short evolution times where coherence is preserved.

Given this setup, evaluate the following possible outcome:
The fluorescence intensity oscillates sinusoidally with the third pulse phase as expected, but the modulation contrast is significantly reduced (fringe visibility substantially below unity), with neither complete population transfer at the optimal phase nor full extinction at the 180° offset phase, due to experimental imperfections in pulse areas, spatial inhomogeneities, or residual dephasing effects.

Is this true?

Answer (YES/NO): YES